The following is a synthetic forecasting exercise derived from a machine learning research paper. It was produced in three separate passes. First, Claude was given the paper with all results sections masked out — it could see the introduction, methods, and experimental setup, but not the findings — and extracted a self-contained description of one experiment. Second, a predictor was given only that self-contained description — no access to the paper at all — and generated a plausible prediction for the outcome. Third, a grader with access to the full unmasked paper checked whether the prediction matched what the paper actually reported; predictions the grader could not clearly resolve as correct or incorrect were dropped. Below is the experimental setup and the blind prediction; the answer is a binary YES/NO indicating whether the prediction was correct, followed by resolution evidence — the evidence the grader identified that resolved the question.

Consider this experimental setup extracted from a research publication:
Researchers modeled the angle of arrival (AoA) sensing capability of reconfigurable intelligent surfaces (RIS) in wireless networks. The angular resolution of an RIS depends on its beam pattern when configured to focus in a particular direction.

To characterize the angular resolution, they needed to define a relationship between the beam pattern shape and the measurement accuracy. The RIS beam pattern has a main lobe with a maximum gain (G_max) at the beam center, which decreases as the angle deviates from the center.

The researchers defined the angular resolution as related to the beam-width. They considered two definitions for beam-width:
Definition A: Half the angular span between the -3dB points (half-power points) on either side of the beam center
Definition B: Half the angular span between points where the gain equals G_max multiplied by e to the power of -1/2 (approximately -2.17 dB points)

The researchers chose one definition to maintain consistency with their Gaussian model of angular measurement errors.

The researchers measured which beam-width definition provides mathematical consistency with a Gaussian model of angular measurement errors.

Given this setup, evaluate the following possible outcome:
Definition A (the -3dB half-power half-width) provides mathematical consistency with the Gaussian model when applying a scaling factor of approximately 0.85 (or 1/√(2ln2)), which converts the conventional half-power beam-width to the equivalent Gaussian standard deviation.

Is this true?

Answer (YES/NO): NO